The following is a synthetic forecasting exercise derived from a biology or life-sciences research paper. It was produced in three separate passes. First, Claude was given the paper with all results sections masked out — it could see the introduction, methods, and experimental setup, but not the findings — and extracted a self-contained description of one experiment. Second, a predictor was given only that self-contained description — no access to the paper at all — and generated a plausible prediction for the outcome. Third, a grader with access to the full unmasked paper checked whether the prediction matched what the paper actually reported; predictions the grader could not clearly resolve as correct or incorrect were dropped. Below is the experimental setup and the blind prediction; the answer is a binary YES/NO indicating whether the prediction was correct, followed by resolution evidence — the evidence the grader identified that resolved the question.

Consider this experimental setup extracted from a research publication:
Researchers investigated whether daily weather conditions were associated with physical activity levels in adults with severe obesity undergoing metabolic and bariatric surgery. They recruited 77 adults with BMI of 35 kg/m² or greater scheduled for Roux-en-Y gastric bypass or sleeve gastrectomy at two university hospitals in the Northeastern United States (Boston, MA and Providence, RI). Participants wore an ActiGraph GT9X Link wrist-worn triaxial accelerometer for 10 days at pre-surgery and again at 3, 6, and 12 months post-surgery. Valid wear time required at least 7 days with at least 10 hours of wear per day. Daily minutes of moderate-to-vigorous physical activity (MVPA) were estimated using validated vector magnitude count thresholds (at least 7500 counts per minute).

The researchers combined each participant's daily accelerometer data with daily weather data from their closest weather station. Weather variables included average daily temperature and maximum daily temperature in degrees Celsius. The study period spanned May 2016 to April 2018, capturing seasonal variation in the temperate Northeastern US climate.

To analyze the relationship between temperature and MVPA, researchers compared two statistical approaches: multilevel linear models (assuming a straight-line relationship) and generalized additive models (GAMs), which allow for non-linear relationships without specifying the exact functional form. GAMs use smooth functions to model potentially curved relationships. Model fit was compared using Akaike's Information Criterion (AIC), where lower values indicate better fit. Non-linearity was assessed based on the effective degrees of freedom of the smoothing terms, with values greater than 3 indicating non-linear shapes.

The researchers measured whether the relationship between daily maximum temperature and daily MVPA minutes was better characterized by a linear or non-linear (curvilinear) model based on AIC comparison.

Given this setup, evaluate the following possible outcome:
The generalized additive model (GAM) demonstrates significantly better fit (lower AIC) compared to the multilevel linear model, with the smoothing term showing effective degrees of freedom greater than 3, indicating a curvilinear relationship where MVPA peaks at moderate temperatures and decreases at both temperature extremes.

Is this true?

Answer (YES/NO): YES